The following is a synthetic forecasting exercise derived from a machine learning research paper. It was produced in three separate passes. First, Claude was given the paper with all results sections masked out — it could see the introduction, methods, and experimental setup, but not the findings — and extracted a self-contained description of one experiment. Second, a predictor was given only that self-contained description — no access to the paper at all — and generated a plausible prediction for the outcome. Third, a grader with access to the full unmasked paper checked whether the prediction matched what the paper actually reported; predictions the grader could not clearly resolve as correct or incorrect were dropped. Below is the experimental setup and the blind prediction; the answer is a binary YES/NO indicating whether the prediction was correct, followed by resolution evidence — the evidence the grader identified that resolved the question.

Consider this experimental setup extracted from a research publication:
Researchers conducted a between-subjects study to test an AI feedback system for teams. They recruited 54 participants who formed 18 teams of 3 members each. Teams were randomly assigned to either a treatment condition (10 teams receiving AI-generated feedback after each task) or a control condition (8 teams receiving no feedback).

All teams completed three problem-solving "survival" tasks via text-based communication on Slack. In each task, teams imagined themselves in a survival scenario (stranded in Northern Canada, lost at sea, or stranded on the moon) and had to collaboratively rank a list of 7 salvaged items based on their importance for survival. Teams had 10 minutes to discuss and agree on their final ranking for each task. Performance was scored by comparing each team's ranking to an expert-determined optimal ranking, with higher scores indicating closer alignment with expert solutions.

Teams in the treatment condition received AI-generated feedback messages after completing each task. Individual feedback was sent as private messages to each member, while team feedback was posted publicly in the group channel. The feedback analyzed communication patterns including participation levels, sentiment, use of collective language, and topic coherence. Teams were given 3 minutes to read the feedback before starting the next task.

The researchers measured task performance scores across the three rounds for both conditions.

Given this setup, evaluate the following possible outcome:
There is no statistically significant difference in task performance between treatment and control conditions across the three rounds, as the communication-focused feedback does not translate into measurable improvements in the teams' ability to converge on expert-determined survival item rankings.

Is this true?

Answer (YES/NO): YES